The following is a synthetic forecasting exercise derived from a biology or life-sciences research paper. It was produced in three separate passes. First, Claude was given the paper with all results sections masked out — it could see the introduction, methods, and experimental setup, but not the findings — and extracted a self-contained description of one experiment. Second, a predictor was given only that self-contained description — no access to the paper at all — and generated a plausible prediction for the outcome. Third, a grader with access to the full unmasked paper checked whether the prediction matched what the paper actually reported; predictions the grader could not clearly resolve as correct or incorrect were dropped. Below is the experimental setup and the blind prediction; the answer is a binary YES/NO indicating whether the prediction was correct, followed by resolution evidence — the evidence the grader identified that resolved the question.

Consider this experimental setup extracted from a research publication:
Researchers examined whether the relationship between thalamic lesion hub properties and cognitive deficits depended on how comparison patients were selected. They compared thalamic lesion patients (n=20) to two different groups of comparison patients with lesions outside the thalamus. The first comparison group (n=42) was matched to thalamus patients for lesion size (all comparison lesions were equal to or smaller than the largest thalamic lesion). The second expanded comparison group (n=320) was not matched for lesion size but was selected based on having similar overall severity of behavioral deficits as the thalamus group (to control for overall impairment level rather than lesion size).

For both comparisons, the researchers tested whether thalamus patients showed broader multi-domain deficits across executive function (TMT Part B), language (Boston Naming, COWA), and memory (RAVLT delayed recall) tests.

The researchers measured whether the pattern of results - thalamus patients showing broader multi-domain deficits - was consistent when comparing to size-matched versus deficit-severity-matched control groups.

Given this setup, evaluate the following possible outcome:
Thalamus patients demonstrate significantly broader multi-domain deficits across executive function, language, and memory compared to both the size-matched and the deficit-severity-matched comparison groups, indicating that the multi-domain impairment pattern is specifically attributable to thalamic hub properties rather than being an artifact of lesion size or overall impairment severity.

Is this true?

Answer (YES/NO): YES